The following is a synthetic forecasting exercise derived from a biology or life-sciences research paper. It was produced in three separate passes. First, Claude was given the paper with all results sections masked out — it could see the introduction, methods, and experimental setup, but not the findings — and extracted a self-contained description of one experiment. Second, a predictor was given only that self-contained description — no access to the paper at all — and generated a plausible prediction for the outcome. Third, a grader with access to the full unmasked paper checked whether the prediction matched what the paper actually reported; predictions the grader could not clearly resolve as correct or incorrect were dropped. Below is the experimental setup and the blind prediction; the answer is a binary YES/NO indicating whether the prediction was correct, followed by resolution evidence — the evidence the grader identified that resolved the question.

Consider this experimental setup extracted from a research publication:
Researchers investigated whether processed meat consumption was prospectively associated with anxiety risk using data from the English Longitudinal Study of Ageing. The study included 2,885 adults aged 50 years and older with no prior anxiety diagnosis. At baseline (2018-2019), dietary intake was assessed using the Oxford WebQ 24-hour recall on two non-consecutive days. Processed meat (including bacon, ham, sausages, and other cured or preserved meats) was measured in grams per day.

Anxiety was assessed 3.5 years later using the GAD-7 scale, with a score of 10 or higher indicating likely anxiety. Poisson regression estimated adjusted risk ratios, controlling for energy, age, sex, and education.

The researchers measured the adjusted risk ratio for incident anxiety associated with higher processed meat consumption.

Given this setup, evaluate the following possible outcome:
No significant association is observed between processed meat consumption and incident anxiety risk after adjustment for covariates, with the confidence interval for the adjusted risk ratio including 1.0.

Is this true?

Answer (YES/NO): YES